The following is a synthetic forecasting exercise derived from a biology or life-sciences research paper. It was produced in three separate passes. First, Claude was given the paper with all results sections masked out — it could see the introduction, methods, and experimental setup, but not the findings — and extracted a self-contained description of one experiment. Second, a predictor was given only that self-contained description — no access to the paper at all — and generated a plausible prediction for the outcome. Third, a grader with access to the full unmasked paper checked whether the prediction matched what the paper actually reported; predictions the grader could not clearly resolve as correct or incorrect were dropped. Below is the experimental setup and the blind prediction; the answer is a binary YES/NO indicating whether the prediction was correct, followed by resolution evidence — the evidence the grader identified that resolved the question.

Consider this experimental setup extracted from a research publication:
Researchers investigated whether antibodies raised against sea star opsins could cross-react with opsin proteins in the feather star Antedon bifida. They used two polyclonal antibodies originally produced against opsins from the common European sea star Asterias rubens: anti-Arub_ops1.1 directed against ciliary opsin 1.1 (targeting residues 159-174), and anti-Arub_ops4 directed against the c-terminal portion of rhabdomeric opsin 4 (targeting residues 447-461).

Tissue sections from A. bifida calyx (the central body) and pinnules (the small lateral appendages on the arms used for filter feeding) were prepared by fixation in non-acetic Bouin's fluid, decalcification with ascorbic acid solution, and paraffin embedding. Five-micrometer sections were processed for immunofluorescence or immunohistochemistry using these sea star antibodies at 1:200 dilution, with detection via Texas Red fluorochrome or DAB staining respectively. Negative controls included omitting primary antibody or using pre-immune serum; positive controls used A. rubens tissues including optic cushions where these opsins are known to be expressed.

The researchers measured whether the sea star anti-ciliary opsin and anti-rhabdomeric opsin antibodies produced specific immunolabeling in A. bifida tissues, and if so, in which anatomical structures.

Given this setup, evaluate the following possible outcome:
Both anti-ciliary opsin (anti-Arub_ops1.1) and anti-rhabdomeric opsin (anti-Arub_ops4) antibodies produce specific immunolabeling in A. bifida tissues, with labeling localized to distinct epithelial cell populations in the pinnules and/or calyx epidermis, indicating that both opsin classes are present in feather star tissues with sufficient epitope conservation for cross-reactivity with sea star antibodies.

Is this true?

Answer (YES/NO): NO